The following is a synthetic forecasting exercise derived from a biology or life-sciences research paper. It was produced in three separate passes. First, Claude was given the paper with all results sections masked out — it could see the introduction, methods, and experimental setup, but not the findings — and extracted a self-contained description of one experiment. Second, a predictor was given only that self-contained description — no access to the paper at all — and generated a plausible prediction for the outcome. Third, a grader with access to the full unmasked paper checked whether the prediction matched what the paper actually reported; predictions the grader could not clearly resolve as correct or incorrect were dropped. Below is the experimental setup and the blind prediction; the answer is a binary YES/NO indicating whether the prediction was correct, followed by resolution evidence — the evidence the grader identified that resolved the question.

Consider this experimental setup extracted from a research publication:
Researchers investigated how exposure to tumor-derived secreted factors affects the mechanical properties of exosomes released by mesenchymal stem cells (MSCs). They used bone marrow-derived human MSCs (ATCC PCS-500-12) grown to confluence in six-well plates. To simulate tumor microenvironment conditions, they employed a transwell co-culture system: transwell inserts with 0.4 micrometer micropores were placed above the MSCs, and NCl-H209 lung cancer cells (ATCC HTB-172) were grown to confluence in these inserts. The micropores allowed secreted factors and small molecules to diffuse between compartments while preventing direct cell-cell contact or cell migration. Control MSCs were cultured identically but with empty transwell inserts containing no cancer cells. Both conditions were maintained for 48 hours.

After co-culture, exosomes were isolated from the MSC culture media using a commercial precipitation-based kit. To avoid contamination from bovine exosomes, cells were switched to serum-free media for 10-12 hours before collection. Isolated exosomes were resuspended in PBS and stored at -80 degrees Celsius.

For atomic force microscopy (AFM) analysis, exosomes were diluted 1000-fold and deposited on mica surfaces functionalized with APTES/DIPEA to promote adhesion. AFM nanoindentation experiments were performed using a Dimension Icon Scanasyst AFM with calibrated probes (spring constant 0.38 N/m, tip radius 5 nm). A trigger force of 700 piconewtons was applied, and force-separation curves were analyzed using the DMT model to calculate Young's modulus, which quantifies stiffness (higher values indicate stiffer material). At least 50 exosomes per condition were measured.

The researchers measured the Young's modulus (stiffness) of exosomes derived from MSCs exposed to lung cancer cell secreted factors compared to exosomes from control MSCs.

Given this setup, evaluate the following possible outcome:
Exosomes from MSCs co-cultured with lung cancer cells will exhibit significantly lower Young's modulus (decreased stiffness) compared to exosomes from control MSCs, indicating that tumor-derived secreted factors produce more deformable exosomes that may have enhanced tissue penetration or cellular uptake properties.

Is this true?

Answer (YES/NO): NO